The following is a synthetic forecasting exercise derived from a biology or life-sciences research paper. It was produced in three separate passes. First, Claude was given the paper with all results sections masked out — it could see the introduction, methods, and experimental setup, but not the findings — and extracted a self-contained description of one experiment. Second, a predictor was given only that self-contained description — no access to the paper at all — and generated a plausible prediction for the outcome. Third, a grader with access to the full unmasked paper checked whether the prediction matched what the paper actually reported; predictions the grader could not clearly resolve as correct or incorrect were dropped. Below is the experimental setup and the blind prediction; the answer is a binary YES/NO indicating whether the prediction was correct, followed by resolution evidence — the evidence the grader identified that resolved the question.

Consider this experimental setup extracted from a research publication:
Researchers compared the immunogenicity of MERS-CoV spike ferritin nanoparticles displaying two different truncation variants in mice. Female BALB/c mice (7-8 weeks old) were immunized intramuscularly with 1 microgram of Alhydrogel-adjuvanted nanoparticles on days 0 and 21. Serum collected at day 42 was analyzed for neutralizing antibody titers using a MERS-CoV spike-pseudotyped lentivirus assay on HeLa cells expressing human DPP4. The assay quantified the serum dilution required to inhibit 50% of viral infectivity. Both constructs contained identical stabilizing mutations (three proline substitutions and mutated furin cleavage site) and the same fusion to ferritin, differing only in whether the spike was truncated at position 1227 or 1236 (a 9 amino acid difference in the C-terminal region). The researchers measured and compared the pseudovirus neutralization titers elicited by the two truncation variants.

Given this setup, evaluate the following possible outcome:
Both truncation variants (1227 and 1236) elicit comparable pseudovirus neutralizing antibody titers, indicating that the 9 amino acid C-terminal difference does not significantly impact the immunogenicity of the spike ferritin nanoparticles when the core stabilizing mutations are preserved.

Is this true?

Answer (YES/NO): YES